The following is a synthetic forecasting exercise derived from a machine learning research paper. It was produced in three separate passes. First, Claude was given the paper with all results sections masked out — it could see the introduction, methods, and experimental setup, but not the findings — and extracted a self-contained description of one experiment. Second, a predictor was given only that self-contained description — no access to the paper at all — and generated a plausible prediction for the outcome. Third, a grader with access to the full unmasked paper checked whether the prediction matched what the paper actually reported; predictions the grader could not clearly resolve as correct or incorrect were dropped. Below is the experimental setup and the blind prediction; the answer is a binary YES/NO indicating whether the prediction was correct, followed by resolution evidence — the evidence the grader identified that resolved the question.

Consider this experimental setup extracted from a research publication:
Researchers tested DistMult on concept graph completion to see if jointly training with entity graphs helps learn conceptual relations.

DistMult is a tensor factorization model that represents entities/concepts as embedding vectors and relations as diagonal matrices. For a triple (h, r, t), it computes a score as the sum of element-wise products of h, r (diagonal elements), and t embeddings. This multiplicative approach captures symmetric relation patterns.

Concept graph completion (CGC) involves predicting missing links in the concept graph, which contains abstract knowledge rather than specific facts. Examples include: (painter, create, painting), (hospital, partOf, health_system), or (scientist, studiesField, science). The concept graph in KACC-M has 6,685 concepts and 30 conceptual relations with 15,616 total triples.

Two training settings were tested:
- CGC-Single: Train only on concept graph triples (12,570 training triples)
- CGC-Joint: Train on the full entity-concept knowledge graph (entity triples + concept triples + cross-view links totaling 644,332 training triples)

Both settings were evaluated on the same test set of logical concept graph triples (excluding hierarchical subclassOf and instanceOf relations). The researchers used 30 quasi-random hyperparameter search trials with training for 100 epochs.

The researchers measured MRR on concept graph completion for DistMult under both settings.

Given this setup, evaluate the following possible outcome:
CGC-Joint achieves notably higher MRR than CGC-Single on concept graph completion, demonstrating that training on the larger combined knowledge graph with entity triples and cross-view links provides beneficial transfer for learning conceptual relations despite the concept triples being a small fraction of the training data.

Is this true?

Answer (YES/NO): NO